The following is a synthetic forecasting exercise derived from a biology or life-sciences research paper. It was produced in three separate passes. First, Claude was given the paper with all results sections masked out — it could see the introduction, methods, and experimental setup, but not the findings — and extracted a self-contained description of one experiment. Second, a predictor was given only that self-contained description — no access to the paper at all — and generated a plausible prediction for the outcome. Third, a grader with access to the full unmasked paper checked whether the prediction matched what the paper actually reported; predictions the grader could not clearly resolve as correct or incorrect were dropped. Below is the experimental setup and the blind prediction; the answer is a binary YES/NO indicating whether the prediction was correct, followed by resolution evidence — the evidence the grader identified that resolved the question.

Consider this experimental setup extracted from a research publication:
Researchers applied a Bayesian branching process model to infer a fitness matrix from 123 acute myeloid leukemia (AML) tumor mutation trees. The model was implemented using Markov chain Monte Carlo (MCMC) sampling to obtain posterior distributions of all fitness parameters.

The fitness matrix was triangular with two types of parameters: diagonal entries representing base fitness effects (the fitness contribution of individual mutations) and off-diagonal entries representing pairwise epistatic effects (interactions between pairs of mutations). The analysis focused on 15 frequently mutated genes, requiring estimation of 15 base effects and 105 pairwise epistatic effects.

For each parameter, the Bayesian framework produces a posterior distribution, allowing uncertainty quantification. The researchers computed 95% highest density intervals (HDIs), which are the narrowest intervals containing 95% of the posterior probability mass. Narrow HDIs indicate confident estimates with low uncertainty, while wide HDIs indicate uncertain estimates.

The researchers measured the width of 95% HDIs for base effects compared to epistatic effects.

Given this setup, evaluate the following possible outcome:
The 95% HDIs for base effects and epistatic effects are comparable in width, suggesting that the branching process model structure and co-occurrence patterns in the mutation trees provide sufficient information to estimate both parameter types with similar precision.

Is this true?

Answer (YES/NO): NO